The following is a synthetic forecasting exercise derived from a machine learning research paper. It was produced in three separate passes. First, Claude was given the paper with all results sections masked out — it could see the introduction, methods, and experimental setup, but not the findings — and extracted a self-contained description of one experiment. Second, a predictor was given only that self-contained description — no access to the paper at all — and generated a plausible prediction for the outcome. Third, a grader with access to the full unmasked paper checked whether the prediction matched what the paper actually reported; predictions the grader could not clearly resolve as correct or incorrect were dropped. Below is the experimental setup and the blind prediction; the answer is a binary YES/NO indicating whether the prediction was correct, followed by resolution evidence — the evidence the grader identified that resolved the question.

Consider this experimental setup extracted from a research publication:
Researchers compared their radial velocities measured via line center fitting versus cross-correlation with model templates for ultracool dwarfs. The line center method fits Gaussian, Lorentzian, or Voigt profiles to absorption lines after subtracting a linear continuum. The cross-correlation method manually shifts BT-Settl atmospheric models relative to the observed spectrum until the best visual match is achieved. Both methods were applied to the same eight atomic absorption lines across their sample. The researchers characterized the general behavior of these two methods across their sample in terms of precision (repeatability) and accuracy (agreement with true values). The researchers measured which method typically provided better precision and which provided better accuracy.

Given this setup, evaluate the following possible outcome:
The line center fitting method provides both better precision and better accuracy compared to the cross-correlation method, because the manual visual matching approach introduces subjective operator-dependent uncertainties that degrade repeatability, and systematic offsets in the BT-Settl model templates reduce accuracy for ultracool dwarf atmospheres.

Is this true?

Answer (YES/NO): NO